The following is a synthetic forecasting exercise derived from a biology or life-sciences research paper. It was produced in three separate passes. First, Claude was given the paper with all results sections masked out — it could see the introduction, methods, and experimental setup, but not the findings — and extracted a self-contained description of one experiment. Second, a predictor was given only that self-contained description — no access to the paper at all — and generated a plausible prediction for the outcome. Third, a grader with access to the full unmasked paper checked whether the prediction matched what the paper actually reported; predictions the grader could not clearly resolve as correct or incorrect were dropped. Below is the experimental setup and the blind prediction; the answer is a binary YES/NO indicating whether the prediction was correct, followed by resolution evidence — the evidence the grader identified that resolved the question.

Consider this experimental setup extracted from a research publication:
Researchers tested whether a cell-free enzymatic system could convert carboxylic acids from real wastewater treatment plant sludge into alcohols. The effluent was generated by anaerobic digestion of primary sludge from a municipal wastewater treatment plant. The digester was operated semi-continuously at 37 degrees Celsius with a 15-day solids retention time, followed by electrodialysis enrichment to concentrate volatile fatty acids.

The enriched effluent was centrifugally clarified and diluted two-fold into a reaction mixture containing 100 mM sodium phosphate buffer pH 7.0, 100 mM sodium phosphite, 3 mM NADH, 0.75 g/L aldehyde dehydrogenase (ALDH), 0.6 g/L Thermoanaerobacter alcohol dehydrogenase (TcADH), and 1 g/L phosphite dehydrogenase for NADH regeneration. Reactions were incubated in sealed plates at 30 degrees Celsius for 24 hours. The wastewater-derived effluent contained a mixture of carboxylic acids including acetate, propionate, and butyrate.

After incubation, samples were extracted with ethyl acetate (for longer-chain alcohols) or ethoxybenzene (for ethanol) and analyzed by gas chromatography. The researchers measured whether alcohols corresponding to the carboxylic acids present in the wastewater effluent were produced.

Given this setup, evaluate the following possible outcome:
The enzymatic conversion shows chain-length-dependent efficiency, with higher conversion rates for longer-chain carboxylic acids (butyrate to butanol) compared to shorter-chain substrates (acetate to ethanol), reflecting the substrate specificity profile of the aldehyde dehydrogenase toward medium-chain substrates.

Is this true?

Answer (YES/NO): NO